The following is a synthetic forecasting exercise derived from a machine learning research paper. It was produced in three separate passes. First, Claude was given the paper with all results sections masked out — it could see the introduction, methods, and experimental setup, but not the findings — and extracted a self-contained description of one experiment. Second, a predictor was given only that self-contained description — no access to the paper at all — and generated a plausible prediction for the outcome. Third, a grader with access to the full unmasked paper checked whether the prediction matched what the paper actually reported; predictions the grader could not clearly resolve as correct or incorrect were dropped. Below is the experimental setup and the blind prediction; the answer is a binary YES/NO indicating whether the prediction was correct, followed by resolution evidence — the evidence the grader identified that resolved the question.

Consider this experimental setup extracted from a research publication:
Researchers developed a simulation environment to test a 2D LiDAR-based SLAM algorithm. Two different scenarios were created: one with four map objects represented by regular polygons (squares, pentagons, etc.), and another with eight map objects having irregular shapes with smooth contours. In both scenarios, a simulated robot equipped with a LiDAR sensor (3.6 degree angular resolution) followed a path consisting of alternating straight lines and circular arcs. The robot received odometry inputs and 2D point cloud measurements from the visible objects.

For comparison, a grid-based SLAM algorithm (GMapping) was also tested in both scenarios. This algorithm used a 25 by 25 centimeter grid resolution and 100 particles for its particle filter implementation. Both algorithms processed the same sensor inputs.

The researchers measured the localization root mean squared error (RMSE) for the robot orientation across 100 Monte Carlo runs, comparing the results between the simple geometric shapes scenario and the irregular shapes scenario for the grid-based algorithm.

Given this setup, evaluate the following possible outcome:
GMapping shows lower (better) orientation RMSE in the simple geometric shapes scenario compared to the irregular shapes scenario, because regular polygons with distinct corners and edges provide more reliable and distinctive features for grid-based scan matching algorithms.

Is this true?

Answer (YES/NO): NO